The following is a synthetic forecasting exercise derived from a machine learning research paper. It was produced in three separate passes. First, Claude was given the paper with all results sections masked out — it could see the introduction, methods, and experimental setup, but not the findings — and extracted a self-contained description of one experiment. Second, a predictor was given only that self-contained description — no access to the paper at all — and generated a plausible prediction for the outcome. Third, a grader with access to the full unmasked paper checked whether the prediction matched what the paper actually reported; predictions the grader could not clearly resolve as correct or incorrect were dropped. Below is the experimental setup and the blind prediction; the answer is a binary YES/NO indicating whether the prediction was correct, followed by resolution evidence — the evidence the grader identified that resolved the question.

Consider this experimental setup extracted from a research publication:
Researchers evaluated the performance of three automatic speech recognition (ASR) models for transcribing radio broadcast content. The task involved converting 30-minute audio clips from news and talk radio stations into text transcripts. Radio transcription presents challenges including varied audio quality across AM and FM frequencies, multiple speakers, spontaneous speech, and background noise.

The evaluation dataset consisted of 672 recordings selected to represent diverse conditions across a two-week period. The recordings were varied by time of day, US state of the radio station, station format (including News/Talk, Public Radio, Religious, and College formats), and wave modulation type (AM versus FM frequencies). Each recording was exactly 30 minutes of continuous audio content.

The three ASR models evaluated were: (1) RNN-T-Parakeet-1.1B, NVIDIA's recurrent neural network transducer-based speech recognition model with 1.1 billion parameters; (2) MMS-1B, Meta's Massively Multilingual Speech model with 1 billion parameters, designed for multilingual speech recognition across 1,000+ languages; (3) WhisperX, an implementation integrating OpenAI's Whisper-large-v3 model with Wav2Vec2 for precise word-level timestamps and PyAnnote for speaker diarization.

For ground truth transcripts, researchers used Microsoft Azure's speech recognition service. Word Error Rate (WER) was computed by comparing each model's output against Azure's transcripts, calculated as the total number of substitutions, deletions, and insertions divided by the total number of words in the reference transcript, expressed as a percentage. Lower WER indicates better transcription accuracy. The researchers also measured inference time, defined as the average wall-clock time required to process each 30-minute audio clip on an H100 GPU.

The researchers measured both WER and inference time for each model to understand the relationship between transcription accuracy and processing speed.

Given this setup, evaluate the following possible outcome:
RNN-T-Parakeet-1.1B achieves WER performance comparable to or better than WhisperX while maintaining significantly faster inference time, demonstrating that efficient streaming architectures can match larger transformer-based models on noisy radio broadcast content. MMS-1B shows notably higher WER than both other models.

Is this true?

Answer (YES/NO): NO